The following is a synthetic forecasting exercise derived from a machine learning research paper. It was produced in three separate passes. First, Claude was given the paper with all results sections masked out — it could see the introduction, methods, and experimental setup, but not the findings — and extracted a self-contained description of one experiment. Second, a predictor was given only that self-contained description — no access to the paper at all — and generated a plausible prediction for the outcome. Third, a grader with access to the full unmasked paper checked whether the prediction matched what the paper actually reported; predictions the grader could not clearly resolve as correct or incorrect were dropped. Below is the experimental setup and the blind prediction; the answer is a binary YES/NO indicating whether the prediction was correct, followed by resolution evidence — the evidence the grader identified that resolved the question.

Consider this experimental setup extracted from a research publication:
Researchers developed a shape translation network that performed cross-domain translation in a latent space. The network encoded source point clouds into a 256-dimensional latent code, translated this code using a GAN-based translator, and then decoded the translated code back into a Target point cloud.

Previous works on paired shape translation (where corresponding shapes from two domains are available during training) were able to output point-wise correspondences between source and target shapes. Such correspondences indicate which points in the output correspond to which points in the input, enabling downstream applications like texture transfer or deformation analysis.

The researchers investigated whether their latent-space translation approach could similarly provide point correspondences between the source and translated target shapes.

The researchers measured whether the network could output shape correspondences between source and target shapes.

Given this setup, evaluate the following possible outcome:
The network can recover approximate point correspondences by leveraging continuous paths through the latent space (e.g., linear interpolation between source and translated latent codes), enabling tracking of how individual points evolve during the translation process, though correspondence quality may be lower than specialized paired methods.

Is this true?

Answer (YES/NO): NO